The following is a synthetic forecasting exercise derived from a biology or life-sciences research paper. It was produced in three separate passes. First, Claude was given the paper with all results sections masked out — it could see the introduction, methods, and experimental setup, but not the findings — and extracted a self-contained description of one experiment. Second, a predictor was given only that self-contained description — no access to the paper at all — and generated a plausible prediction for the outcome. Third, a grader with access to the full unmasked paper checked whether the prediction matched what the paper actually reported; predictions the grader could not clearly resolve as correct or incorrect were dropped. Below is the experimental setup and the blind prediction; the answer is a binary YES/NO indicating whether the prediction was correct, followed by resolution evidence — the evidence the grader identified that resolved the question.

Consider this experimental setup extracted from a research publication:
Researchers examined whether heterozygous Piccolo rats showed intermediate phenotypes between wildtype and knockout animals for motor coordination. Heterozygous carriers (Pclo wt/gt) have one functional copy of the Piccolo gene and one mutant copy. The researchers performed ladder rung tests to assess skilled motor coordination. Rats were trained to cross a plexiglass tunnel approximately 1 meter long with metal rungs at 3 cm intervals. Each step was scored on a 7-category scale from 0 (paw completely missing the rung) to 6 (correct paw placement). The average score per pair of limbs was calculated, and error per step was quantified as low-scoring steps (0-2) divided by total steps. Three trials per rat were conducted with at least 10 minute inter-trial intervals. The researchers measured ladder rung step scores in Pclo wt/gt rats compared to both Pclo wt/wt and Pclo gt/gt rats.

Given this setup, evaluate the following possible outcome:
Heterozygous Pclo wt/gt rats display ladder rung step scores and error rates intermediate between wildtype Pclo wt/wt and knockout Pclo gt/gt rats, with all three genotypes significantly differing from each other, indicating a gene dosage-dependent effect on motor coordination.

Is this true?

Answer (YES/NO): NO